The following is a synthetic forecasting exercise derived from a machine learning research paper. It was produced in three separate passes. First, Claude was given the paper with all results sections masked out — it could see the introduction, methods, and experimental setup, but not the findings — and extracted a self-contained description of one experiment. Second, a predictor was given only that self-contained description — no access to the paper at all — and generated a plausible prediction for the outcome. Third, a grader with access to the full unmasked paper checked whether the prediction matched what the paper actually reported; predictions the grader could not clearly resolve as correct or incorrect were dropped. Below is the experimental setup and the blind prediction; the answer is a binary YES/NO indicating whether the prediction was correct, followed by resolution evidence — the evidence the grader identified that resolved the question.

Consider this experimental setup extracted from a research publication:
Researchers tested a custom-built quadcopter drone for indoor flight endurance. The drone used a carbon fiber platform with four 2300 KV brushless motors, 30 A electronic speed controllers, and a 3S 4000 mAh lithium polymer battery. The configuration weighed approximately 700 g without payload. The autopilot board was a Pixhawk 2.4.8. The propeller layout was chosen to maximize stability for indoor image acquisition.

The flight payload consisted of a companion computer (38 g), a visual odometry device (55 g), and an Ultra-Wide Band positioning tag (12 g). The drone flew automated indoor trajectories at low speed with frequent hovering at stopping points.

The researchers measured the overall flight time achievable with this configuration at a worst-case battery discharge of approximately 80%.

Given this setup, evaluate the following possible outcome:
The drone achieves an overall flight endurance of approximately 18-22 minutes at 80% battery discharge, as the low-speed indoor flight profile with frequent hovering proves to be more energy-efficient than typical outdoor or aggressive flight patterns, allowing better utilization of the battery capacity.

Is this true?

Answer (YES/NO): NO